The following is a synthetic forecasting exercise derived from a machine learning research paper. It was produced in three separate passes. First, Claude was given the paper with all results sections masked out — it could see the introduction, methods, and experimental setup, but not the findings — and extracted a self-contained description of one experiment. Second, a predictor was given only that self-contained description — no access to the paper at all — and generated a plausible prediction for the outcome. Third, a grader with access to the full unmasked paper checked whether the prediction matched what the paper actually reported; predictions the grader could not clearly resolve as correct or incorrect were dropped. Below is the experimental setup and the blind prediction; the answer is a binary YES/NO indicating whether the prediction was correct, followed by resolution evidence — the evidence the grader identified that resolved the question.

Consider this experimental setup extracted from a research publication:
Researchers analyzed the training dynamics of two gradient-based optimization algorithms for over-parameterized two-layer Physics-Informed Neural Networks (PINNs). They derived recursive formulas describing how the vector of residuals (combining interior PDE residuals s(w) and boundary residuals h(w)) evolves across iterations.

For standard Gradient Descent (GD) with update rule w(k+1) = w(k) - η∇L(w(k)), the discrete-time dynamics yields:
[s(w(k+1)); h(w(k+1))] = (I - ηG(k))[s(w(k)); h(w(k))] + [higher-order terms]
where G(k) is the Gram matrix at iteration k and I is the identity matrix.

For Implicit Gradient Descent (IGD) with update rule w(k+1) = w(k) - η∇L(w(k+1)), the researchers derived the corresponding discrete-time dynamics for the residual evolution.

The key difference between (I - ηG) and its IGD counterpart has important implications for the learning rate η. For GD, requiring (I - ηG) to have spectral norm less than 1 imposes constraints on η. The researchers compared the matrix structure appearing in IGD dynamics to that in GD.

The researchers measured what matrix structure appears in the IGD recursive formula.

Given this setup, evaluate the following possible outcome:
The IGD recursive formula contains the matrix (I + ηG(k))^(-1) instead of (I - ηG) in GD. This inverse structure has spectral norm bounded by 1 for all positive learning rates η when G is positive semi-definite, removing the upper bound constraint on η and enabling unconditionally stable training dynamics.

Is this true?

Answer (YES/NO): NO